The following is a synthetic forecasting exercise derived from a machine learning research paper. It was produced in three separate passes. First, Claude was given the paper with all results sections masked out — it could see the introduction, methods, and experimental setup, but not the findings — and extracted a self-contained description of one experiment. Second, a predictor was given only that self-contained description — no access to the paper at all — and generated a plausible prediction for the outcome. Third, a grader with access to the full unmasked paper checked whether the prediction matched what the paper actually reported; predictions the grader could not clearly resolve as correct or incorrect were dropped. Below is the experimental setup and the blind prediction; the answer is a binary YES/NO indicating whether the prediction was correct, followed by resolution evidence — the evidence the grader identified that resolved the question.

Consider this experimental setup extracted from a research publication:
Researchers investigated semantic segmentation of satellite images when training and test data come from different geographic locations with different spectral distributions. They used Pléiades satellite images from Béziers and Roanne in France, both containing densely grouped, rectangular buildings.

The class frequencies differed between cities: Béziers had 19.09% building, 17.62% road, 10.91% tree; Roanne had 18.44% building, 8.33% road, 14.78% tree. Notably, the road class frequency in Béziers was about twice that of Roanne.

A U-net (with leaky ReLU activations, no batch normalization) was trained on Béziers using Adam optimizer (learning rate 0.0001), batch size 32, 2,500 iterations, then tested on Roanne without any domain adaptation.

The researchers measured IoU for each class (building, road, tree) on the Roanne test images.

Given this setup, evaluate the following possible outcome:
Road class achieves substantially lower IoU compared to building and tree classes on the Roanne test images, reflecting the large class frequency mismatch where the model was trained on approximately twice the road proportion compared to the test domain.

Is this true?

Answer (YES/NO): NO